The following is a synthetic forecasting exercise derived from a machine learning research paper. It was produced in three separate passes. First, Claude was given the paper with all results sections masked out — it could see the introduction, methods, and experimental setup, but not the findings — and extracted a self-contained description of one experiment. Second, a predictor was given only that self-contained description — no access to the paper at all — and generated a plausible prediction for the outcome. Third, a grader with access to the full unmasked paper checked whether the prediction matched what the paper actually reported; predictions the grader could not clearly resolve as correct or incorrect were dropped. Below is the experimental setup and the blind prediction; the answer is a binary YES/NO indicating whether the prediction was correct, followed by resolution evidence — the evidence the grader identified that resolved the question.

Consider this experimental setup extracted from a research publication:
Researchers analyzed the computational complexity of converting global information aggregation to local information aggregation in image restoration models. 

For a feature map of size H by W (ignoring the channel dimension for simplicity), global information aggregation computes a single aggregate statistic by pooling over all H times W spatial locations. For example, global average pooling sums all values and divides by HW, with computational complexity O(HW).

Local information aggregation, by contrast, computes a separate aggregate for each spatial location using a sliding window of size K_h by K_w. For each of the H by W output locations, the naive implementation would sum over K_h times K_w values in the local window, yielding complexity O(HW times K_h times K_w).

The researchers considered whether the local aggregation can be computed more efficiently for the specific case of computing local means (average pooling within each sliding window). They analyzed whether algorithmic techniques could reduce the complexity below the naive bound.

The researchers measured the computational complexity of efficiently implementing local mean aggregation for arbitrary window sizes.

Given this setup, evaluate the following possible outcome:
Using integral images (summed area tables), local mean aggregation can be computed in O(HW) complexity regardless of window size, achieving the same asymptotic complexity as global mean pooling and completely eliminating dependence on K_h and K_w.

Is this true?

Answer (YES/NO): YES